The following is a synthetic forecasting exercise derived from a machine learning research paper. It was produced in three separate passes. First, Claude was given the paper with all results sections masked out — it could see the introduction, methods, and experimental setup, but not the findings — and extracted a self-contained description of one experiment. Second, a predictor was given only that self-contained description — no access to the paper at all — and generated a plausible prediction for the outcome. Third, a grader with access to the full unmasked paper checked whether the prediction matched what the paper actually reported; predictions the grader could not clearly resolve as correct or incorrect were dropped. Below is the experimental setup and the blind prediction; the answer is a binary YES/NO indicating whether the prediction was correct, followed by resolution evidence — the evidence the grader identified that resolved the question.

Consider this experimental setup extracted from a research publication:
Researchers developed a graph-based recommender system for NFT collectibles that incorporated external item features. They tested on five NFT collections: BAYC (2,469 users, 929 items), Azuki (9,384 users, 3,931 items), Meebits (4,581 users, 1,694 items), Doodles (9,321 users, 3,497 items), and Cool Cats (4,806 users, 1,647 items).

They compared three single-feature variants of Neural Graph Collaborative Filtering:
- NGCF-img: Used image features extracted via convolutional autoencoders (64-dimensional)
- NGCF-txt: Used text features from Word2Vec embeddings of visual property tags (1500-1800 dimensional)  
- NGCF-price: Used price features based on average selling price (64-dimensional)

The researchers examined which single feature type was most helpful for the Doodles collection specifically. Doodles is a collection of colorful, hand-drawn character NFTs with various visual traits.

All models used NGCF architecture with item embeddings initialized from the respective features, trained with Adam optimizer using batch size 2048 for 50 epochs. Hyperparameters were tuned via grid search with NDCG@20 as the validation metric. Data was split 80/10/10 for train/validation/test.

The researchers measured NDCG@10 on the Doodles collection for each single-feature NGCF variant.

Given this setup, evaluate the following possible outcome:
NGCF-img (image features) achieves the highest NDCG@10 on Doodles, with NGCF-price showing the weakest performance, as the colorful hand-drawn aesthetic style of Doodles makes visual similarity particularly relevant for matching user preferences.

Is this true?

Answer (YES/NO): NO